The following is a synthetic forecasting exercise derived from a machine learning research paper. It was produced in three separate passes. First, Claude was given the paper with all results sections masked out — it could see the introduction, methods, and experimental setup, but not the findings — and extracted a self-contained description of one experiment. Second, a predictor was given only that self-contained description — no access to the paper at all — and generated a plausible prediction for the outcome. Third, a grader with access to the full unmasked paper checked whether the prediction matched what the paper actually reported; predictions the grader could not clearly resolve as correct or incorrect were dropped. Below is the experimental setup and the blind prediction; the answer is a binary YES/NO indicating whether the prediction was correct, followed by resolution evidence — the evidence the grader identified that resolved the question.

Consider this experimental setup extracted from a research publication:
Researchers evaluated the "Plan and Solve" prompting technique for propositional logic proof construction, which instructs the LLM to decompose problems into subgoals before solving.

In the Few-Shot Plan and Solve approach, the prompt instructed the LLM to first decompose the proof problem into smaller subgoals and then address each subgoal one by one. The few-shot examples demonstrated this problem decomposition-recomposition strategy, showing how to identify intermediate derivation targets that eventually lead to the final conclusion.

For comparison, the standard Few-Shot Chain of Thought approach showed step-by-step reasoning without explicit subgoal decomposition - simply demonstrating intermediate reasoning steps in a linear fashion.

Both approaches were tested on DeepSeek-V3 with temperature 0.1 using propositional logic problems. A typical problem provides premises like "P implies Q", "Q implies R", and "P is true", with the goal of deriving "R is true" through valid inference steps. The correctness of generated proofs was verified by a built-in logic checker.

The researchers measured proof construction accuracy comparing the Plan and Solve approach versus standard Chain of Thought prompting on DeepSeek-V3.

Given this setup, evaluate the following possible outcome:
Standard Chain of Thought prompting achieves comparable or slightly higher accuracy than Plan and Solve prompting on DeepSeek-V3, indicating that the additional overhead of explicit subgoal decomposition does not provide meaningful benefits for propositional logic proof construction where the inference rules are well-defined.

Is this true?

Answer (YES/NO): YES